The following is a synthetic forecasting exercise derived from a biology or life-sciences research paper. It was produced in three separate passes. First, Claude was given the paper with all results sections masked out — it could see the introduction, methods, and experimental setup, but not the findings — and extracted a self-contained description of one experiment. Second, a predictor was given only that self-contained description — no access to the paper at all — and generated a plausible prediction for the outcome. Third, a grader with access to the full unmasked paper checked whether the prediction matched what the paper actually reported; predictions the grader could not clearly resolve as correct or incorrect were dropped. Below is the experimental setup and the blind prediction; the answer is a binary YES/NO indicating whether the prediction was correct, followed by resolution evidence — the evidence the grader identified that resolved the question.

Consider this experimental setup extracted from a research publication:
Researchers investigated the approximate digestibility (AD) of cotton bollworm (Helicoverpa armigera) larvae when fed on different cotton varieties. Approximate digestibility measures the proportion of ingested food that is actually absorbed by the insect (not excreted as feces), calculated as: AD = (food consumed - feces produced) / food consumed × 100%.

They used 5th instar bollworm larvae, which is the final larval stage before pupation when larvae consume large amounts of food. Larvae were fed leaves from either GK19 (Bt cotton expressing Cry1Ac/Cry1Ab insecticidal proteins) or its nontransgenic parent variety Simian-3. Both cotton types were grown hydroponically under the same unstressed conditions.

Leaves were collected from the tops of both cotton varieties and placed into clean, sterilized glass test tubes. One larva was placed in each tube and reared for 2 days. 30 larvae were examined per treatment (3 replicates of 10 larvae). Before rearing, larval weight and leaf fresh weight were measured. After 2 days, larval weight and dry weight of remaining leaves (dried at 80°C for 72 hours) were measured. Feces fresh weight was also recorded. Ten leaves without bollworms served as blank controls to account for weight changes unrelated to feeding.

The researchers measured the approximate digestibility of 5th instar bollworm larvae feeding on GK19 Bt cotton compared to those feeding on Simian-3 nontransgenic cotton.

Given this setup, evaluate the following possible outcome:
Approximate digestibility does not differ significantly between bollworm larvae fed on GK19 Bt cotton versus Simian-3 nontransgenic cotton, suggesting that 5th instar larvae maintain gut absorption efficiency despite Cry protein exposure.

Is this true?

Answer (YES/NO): NO